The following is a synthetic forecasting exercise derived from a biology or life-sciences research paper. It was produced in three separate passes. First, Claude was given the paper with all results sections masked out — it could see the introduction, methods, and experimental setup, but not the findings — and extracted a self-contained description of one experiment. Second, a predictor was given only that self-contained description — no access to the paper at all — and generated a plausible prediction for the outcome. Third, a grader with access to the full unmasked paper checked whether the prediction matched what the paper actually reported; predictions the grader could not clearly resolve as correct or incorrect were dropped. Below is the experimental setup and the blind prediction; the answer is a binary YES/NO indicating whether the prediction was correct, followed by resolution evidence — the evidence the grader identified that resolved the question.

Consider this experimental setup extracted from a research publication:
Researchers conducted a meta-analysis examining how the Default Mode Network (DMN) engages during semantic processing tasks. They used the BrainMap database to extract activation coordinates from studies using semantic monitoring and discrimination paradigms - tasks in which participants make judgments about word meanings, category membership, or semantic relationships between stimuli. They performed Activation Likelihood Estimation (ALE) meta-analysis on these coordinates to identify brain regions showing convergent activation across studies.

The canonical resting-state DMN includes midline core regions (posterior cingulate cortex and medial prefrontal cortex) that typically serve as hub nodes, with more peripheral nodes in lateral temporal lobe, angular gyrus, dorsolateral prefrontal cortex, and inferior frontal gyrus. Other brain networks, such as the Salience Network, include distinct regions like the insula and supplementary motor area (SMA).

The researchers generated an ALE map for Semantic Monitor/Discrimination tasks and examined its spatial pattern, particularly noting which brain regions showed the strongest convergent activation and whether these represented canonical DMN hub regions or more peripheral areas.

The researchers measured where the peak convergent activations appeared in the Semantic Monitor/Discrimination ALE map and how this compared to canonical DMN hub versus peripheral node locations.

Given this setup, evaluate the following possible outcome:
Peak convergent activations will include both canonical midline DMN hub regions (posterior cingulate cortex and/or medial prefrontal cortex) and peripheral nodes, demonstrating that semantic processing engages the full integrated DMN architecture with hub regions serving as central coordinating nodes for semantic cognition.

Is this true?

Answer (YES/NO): NO